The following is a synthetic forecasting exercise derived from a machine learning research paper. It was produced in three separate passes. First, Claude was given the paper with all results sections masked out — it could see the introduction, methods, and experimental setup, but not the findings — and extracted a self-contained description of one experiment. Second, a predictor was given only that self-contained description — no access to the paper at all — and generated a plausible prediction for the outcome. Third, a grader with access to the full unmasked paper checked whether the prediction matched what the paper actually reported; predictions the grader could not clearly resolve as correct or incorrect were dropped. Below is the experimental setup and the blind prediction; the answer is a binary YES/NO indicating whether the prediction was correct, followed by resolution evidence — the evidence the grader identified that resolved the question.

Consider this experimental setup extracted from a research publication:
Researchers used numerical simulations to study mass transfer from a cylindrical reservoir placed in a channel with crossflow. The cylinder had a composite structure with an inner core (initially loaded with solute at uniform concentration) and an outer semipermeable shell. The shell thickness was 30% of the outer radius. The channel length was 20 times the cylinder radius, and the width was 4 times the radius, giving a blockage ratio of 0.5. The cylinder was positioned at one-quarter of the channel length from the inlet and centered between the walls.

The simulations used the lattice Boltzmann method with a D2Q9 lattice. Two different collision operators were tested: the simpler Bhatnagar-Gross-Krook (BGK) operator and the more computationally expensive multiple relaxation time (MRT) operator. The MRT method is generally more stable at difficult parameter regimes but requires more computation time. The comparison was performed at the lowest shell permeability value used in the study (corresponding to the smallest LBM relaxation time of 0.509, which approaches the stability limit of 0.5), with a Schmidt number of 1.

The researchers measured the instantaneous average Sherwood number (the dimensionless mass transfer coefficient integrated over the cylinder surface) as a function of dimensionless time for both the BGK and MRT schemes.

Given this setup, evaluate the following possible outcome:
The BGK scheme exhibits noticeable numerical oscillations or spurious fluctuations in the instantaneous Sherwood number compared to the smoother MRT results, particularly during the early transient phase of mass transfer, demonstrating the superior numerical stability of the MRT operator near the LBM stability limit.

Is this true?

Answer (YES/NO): NO